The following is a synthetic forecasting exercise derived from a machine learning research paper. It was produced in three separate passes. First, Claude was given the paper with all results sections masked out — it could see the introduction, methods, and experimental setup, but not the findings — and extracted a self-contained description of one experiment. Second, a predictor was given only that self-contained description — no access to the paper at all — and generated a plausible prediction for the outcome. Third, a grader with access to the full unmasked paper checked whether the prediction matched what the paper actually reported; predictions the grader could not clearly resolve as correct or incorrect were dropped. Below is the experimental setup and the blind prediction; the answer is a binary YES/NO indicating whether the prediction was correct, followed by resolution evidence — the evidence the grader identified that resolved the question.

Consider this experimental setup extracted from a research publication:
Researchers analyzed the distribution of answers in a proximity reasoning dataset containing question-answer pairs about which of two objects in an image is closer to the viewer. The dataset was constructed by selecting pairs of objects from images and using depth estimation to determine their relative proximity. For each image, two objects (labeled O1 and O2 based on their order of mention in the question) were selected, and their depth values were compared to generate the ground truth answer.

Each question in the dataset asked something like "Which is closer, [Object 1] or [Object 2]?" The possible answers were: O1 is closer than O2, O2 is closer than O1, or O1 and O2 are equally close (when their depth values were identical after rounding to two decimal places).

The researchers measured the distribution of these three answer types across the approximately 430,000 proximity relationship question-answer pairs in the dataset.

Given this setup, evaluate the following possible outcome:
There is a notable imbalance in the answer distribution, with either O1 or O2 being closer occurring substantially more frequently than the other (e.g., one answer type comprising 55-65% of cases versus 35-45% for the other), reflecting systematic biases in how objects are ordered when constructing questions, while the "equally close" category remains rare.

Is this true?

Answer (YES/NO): NO